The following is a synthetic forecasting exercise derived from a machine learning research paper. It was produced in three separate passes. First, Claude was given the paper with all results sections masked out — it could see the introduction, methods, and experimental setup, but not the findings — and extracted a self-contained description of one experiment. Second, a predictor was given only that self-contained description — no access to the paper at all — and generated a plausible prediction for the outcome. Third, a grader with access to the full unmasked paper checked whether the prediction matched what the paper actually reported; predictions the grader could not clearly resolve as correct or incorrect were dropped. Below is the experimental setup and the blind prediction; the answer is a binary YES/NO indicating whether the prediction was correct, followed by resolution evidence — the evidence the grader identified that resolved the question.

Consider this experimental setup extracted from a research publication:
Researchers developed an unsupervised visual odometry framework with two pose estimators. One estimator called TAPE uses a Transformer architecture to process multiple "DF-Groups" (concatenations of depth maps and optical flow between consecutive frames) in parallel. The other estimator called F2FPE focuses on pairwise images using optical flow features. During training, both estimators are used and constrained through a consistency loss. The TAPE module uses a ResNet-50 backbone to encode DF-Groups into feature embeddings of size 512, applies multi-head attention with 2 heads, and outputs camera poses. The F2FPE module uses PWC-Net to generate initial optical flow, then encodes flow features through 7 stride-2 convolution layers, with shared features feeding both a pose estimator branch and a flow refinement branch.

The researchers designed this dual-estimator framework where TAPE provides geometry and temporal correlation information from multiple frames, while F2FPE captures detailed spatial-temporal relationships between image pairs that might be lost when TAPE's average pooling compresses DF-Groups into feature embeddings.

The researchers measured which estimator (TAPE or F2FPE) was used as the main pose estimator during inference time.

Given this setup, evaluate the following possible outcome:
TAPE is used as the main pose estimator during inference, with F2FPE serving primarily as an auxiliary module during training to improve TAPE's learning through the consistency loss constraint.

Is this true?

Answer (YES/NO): NO